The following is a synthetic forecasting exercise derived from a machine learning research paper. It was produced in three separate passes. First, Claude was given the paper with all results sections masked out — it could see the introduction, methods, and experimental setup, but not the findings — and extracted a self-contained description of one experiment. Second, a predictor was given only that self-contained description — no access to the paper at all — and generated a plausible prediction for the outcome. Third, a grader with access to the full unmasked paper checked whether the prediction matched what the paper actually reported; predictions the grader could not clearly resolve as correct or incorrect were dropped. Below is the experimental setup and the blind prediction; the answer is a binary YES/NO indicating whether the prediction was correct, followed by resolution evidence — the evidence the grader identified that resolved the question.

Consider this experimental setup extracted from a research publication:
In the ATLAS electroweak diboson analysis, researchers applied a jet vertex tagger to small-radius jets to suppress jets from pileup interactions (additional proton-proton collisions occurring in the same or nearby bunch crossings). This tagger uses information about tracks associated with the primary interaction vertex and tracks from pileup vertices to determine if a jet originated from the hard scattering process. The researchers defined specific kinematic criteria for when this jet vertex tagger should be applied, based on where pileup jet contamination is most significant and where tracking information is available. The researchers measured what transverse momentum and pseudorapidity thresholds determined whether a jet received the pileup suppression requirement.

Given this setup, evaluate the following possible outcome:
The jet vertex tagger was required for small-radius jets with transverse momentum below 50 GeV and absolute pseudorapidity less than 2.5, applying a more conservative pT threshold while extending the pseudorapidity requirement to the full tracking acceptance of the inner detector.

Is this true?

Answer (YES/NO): NO